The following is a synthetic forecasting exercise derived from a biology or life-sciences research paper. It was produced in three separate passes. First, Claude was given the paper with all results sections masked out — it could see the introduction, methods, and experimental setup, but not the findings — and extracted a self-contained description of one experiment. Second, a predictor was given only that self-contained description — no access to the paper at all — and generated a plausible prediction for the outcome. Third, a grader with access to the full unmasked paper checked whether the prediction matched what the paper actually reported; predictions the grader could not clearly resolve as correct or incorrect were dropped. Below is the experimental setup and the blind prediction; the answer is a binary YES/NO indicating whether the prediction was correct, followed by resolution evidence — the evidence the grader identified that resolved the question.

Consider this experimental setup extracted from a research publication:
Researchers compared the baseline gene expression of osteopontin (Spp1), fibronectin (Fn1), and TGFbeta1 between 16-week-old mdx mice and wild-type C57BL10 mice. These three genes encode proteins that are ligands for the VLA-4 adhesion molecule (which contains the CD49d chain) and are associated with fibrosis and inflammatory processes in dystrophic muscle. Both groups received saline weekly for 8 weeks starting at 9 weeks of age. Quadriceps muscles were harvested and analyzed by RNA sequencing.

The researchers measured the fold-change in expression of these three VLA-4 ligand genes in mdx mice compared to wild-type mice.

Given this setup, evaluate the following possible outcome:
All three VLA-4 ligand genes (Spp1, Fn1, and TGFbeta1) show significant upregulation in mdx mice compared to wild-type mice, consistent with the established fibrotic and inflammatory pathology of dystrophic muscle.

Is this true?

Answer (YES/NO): YES